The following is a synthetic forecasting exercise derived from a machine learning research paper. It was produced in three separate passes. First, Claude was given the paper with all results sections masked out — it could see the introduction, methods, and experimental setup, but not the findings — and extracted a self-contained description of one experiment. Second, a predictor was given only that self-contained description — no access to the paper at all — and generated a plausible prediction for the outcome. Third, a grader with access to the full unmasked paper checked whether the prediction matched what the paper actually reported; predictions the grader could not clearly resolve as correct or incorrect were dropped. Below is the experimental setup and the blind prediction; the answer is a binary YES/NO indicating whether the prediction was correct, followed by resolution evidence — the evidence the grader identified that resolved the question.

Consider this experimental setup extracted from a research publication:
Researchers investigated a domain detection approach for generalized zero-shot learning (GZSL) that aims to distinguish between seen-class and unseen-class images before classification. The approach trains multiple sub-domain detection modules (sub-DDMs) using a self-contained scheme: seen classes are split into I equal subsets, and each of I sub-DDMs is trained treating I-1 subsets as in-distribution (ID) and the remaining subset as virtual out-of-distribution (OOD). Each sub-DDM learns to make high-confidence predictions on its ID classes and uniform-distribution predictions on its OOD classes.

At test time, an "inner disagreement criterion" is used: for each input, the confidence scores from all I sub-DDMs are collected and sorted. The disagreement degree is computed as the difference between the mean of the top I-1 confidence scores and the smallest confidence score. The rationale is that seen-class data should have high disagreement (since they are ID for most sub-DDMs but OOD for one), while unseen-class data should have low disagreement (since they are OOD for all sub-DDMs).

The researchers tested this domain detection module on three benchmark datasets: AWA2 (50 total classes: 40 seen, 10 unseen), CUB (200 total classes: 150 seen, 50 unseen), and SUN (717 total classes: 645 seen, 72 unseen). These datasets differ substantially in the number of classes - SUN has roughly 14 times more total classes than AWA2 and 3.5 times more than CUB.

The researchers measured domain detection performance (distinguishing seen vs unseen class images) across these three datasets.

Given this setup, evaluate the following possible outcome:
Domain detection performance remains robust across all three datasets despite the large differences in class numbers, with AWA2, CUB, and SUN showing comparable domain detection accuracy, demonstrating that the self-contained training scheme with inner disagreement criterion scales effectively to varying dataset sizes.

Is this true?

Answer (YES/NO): NO